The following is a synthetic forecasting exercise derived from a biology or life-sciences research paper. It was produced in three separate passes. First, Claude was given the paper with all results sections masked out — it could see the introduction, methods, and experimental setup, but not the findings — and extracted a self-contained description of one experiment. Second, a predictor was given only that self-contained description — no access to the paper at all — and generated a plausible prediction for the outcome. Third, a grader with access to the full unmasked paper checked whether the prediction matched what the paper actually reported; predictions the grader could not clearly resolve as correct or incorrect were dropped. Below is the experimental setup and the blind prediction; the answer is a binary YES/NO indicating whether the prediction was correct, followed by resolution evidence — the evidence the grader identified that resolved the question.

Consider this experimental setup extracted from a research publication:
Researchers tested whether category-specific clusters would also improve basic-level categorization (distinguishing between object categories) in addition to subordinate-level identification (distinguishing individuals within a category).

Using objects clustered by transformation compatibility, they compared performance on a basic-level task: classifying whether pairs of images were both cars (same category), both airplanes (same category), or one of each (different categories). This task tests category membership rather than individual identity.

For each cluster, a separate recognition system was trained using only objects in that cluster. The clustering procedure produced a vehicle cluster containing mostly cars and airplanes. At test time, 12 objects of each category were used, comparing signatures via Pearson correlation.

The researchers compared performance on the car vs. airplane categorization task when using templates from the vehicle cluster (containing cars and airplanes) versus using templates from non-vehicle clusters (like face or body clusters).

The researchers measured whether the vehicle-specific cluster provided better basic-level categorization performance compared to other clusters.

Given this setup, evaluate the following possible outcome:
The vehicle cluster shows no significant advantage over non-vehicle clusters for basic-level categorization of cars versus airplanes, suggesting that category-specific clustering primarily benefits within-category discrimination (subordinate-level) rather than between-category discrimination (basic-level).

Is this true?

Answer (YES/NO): YES